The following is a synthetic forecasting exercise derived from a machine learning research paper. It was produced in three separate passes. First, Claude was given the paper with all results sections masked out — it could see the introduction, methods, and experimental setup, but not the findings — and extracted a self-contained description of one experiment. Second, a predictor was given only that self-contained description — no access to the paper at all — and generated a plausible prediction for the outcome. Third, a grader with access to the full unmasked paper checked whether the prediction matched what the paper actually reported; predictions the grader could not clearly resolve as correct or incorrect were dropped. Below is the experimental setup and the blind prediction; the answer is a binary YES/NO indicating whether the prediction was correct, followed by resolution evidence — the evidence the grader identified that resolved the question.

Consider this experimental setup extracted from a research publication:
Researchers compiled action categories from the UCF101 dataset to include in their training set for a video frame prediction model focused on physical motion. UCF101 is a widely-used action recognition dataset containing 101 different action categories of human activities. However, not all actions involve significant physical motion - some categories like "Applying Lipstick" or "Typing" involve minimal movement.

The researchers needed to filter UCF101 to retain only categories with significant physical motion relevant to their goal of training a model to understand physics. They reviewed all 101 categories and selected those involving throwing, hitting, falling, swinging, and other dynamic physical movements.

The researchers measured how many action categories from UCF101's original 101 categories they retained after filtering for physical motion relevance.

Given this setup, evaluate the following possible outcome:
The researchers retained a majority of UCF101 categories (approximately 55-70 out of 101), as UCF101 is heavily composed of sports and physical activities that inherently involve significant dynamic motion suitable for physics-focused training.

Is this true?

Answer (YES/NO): NO